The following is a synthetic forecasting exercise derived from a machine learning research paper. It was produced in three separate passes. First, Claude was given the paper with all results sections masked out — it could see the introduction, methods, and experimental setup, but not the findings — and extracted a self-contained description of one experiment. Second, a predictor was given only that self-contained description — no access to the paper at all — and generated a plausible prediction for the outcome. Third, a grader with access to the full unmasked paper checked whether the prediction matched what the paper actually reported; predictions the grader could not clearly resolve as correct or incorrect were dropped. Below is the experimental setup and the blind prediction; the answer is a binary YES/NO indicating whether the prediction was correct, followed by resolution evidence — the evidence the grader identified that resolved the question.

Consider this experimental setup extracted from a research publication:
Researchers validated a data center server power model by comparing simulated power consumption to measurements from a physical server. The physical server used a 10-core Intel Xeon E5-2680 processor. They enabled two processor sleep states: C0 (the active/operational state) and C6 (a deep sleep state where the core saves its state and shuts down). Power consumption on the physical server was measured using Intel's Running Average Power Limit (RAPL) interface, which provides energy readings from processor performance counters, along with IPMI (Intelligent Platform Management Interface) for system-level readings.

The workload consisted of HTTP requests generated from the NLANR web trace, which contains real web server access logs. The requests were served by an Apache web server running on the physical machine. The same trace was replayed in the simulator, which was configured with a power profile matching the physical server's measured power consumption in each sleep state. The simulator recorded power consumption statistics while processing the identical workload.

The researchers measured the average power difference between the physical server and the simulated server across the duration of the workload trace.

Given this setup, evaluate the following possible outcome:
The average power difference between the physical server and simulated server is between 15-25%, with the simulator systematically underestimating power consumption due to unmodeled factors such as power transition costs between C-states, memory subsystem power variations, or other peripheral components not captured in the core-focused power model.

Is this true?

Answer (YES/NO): NO